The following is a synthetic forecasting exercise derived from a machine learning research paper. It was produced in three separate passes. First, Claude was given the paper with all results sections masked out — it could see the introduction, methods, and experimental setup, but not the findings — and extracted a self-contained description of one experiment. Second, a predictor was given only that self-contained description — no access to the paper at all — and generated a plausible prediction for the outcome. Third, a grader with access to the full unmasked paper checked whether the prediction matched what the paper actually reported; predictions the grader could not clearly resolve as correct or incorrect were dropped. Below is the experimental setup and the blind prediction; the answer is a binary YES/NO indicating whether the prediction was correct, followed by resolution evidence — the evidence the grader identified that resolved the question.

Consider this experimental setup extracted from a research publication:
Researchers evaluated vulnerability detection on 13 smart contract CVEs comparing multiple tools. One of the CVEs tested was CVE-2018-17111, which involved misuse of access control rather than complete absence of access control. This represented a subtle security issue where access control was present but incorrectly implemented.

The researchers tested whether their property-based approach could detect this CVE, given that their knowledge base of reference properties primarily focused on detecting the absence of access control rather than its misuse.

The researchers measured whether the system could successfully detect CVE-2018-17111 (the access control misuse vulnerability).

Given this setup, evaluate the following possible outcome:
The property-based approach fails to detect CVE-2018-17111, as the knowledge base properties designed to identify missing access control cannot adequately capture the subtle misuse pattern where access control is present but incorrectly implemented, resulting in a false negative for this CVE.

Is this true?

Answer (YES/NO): YES